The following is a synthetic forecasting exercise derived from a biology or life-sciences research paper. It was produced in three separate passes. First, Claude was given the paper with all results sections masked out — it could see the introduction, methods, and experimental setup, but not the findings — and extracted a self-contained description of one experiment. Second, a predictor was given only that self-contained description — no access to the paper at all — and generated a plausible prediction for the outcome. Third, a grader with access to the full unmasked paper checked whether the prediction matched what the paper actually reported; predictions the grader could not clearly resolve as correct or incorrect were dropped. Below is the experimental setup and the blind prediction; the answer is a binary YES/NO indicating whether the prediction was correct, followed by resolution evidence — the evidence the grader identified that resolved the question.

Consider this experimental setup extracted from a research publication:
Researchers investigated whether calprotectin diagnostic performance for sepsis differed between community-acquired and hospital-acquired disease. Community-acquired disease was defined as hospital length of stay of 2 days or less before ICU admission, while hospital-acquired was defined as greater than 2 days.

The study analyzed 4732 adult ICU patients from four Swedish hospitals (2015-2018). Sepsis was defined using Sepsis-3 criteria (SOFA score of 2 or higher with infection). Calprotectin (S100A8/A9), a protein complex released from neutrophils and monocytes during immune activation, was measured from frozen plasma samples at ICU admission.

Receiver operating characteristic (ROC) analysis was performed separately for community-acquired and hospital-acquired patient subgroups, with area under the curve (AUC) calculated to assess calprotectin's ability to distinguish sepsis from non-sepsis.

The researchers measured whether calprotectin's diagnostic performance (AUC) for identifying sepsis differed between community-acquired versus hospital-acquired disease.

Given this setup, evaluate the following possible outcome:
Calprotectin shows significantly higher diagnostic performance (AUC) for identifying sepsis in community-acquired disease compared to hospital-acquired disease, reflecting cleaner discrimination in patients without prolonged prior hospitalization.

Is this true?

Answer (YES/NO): NO